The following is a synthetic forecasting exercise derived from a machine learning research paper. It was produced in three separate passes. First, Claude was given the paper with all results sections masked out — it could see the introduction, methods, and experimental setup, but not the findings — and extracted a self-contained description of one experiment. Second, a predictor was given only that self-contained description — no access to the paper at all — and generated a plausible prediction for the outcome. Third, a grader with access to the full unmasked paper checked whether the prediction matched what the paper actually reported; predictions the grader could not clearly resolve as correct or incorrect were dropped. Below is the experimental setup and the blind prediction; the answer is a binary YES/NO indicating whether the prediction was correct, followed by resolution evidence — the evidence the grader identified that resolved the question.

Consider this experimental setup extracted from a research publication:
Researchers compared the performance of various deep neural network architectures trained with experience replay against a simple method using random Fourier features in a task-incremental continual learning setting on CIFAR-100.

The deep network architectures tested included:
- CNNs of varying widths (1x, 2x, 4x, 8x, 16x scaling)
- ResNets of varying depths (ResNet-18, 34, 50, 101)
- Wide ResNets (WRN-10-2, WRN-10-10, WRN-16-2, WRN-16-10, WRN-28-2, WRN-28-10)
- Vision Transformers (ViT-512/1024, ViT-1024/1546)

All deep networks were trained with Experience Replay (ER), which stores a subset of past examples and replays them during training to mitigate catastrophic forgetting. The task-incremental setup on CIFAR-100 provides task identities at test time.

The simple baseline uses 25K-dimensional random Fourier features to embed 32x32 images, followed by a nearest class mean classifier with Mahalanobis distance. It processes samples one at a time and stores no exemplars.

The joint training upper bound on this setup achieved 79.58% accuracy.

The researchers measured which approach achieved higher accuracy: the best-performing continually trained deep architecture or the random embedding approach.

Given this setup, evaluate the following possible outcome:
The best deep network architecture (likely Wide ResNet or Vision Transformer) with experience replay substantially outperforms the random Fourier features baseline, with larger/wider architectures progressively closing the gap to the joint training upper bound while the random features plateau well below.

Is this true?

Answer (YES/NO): NO